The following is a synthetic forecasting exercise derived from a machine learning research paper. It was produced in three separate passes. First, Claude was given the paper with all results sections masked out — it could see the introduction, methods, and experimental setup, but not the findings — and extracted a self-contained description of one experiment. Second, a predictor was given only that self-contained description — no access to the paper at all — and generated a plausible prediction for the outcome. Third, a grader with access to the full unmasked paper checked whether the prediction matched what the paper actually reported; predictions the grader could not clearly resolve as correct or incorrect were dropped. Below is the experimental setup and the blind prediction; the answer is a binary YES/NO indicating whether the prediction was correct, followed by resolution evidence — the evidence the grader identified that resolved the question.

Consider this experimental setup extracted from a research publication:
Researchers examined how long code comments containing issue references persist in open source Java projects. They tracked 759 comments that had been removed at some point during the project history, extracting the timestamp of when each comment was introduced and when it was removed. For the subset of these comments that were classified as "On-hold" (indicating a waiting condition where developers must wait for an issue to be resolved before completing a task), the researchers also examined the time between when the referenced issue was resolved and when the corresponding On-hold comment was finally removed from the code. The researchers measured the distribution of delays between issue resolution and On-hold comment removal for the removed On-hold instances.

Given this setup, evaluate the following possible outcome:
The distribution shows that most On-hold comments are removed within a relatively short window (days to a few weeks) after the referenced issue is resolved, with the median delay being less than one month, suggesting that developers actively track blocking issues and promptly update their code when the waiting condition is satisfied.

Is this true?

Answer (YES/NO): NO